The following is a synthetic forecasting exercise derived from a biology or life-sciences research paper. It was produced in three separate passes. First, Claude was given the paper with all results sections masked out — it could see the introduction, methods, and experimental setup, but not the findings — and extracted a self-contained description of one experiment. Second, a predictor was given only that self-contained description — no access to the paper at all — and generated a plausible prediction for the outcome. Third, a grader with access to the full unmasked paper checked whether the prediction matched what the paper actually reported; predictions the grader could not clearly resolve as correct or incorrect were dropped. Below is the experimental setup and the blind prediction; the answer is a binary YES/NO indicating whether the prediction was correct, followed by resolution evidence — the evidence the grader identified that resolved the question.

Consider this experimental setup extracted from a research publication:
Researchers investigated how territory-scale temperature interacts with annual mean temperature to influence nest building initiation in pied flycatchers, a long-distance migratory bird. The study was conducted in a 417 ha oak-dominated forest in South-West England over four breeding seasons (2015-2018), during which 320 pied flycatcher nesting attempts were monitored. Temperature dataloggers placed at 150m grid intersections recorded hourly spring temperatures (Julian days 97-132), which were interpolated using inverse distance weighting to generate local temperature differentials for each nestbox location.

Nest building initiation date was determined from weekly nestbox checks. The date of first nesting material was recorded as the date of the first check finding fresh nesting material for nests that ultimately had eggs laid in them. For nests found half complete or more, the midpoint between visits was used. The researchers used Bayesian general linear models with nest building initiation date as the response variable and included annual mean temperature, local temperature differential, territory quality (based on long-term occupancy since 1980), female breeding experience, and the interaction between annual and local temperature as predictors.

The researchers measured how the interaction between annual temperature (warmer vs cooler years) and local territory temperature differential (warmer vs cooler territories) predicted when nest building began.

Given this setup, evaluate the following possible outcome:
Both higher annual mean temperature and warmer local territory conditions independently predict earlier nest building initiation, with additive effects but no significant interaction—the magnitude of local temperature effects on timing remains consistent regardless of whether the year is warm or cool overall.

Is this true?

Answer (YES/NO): NO